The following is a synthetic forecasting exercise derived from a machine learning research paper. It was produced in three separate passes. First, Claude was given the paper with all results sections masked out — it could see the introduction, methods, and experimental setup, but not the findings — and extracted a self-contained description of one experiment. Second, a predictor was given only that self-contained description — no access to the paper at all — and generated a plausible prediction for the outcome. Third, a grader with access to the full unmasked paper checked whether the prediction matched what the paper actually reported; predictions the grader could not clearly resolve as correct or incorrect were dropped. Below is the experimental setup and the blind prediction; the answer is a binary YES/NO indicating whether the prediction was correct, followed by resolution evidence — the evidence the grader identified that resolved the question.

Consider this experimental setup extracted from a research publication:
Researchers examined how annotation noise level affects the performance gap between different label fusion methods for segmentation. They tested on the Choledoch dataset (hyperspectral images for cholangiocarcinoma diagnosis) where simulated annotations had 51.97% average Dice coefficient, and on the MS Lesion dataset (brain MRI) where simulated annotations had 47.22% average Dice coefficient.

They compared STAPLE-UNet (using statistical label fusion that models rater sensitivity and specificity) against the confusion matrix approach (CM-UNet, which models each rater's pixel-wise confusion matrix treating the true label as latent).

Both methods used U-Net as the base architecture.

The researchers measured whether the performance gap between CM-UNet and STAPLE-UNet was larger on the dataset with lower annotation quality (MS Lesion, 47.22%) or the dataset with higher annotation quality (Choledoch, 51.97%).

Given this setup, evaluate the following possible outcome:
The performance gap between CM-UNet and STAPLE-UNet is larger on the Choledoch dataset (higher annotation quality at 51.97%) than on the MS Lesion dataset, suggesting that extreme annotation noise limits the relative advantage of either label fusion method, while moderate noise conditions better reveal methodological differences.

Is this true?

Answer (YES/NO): NO